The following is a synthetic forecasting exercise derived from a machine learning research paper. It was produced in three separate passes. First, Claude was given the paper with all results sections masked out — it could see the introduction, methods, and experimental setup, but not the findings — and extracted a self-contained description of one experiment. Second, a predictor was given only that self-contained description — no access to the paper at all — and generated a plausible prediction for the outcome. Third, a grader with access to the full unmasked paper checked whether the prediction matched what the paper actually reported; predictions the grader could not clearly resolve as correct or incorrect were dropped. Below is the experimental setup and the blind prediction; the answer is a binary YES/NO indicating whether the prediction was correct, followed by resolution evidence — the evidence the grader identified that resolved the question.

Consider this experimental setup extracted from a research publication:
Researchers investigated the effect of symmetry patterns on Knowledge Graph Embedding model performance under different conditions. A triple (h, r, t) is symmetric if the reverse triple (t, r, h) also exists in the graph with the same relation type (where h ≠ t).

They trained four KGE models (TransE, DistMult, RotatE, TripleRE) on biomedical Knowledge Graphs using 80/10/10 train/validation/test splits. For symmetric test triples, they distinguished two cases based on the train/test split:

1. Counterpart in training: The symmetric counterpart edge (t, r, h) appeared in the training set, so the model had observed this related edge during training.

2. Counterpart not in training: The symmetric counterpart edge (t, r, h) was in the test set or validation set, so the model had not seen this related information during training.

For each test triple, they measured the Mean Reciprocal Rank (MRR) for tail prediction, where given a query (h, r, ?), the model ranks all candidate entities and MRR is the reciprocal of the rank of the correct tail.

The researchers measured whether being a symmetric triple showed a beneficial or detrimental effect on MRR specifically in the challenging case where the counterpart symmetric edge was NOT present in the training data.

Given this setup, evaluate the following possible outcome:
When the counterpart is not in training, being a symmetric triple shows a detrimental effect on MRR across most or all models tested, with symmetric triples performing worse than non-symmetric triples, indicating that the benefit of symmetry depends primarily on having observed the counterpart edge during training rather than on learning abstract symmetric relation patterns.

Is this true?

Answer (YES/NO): YES